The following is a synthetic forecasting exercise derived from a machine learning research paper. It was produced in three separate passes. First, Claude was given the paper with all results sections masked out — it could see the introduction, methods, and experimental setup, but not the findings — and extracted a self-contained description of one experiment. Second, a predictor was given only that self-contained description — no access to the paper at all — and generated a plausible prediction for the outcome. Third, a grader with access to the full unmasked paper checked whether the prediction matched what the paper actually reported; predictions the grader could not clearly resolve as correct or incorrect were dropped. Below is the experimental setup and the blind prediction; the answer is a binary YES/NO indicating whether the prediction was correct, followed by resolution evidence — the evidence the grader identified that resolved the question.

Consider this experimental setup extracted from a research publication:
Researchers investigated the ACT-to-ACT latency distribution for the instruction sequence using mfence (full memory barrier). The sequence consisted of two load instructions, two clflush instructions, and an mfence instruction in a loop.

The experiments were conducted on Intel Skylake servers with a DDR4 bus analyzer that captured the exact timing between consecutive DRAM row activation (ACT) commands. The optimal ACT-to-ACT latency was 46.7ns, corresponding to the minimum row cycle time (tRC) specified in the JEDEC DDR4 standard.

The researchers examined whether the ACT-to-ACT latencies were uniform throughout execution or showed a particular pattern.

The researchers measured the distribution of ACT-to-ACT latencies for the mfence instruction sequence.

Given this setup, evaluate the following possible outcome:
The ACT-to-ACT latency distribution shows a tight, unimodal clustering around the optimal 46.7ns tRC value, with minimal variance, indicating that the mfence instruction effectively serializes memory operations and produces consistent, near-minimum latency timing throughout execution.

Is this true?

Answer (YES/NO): NO